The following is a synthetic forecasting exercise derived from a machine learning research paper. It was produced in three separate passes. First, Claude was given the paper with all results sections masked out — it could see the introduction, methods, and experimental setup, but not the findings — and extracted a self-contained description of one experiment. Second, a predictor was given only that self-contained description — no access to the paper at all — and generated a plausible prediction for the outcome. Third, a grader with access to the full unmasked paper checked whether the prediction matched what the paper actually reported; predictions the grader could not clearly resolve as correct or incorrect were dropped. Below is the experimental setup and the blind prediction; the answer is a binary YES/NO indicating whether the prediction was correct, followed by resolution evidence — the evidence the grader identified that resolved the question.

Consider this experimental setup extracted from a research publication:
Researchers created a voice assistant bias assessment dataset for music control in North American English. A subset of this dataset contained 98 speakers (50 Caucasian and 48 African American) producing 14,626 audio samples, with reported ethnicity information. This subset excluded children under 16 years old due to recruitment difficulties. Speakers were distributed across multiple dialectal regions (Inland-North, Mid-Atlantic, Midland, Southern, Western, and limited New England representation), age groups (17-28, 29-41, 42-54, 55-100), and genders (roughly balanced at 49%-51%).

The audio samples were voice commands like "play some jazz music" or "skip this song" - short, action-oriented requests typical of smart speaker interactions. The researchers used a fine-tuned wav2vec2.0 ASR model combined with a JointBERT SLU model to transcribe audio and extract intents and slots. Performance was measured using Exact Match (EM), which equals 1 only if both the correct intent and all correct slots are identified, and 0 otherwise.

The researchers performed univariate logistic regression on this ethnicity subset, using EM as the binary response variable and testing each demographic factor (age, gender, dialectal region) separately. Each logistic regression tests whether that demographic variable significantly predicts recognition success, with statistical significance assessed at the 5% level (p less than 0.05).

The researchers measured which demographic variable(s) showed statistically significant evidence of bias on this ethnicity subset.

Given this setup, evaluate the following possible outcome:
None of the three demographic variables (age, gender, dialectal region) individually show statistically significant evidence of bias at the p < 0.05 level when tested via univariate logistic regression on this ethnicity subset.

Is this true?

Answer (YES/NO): NO